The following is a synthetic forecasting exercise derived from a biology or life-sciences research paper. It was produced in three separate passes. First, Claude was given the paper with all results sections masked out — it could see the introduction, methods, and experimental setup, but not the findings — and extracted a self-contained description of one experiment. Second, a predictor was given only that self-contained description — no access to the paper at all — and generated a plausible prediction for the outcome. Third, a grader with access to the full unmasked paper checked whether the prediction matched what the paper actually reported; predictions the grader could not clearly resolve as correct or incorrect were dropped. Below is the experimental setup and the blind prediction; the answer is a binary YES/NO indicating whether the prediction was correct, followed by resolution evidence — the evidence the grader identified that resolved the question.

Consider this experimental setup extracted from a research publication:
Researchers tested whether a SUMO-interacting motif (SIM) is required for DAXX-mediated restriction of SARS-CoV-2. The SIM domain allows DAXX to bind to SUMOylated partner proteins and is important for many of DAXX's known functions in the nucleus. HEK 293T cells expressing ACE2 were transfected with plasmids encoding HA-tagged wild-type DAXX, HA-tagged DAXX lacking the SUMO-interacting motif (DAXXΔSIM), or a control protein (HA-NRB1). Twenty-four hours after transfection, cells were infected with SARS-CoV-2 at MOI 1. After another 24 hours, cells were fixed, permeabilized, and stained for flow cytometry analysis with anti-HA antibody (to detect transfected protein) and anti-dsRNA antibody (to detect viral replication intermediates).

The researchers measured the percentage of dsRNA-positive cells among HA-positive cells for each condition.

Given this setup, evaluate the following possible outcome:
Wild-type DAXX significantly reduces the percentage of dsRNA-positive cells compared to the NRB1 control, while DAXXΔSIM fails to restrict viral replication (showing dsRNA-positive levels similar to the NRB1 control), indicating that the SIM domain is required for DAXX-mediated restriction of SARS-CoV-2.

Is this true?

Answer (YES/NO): NO